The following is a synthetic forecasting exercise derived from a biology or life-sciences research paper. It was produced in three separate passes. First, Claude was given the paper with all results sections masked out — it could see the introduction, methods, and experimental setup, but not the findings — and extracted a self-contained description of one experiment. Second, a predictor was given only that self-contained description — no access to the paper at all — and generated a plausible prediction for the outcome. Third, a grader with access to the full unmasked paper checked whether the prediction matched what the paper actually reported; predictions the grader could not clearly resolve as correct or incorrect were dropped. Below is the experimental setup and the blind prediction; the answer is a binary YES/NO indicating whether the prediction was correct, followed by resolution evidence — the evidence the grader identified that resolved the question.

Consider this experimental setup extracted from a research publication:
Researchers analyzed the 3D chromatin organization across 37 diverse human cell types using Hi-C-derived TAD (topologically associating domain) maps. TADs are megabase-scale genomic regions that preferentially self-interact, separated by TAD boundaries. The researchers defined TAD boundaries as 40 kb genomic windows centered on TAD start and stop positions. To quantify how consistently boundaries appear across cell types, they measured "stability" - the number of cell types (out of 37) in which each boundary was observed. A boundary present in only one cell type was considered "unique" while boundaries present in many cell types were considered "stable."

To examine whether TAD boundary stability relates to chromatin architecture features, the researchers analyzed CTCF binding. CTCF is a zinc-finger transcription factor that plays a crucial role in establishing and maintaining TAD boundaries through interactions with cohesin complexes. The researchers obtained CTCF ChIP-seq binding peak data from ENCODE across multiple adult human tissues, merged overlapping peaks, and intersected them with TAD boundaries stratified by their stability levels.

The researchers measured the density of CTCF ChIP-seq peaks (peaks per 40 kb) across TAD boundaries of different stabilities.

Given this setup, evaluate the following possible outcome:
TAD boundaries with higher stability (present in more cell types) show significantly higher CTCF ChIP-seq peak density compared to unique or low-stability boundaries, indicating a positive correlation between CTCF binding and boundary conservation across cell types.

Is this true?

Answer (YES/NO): YES